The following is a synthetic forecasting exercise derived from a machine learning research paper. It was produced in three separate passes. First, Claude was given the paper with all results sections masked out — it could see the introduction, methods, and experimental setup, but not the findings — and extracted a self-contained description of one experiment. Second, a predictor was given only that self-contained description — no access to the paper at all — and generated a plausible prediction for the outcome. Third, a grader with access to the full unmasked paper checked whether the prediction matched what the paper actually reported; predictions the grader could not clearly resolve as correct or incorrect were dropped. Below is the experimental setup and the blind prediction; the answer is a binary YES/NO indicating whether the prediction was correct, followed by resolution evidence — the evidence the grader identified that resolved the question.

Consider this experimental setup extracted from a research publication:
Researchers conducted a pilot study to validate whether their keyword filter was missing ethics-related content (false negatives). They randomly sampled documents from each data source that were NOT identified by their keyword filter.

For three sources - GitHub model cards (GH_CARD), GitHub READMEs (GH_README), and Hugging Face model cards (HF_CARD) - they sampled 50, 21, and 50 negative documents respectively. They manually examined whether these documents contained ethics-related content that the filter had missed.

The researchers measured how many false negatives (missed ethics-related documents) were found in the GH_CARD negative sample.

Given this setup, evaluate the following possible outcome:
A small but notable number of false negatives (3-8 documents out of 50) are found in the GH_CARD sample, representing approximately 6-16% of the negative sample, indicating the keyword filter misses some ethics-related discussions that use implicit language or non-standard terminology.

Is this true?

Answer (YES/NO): NO